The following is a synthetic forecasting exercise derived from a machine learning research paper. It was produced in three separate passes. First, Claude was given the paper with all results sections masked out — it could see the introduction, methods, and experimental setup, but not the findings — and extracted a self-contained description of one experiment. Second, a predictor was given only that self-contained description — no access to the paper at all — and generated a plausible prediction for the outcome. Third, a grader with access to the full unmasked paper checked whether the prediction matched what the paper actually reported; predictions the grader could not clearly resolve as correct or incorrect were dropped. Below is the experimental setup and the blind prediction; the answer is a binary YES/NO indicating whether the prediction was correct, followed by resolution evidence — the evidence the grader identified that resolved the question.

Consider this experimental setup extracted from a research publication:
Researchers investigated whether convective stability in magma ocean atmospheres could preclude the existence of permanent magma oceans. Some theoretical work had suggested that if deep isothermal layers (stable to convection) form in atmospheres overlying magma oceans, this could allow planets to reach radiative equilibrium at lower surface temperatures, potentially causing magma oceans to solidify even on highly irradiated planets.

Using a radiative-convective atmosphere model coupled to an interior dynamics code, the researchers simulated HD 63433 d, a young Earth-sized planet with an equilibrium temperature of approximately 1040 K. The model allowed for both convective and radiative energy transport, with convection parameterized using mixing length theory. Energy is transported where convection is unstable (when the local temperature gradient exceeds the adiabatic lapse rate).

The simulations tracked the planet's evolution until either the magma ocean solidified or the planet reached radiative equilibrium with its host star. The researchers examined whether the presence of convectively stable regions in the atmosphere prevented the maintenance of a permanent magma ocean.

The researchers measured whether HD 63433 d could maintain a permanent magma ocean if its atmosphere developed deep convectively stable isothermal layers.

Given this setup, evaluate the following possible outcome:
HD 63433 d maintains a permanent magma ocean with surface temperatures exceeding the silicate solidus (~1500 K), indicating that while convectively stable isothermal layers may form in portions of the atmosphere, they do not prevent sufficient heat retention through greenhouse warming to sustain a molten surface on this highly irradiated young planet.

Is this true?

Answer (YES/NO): YES